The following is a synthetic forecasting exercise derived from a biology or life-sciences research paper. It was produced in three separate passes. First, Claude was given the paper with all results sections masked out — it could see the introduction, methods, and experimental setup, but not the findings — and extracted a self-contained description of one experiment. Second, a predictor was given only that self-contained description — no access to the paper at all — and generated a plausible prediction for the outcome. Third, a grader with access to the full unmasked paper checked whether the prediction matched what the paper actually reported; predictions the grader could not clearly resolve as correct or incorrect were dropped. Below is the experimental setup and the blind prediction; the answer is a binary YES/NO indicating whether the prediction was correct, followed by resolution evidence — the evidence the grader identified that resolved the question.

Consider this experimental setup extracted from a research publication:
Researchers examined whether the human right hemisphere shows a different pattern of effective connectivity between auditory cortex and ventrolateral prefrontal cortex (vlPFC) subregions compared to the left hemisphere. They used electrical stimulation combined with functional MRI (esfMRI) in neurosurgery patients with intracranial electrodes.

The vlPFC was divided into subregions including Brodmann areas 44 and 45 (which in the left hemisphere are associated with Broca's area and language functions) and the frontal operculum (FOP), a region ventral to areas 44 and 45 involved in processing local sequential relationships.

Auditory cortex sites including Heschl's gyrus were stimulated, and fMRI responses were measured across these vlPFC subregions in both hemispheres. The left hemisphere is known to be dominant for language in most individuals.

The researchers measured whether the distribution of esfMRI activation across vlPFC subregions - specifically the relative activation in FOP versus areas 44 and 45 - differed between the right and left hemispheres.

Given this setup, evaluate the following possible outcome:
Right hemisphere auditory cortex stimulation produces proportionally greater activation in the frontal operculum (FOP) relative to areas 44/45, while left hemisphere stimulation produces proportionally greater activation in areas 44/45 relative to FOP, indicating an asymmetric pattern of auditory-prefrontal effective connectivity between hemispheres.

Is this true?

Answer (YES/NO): NO